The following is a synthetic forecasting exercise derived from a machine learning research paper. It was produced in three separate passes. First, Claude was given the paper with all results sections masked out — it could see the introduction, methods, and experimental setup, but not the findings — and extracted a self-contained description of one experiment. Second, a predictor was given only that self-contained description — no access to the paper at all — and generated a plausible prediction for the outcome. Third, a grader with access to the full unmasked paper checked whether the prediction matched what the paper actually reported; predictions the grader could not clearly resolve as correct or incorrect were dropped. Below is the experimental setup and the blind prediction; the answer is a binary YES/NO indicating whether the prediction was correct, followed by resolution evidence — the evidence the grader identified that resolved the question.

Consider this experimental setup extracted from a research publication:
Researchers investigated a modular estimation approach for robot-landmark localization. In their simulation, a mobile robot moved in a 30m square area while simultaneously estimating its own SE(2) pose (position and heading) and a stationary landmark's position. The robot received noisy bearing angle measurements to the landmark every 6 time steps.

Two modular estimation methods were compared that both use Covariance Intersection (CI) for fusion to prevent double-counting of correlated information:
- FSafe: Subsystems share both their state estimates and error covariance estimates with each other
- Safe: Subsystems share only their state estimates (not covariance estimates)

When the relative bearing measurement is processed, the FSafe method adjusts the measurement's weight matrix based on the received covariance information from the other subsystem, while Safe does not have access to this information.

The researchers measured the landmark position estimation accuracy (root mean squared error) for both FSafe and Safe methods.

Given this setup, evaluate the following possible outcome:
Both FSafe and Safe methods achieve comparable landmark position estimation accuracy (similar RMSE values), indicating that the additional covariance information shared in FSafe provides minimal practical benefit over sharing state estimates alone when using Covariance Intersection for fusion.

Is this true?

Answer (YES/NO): NO